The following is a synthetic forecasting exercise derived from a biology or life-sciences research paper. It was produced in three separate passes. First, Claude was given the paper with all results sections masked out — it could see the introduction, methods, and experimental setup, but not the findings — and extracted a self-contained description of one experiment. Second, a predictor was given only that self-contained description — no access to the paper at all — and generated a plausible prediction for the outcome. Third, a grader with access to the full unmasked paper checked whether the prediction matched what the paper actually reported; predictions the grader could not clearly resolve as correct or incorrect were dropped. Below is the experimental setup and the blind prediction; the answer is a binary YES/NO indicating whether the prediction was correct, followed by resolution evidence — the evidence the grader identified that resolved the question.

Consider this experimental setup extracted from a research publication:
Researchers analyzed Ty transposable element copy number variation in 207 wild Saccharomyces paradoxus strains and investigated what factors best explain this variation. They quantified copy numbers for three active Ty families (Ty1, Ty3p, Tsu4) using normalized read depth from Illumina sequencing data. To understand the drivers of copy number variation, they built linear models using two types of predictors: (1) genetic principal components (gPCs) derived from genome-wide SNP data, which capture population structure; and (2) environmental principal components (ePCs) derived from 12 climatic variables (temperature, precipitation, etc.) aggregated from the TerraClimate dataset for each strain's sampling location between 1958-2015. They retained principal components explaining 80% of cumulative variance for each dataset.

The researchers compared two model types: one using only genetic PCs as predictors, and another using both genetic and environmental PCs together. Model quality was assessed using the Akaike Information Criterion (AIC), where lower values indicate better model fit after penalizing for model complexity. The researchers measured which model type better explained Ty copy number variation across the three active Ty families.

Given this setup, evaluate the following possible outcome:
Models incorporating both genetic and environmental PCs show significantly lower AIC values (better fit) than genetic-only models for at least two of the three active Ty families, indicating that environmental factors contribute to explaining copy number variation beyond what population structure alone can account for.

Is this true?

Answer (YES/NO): NO